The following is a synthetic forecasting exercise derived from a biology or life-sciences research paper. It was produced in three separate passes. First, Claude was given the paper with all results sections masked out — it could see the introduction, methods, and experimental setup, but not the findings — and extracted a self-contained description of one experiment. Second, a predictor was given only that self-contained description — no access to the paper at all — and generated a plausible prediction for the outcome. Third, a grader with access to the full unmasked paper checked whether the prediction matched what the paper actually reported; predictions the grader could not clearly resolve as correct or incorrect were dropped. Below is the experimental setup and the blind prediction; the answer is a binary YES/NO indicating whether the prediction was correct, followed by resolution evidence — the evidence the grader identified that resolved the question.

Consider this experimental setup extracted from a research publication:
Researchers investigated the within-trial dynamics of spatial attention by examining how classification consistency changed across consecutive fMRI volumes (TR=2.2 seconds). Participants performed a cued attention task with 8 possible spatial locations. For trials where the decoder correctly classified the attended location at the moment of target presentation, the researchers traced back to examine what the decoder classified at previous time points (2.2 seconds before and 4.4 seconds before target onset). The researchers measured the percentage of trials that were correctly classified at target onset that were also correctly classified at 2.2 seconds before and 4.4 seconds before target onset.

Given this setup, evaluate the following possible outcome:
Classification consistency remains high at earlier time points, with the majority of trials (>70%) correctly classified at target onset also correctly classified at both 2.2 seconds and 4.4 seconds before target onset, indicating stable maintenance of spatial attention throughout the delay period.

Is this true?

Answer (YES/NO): NO